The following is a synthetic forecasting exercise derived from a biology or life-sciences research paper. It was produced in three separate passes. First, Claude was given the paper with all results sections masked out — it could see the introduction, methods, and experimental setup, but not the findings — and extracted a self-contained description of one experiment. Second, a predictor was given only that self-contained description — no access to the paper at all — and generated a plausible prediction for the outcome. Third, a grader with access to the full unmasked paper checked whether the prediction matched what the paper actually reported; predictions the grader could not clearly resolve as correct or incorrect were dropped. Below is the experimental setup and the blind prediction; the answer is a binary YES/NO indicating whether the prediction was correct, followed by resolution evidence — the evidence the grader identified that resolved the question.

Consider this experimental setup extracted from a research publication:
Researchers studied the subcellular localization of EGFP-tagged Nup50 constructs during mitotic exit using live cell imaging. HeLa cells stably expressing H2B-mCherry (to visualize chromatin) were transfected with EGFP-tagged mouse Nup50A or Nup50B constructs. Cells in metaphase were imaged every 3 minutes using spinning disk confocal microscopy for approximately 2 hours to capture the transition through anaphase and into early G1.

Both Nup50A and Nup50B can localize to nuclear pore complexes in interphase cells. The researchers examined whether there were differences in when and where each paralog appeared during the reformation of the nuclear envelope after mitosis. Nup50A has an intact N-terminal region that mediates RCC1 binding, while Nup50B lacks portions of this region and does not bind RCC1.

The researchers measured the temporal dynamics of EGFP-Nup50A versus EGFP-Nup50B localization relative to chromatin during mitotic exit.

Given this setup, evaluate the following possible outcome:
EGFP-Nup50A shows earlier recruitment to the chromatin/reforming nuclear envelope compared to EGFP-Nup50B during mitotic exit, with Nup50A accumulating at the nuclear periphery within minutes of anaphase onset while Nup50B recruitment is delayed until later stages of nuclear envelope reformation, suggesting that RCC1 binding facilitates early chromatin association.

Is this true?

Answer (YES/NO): NO